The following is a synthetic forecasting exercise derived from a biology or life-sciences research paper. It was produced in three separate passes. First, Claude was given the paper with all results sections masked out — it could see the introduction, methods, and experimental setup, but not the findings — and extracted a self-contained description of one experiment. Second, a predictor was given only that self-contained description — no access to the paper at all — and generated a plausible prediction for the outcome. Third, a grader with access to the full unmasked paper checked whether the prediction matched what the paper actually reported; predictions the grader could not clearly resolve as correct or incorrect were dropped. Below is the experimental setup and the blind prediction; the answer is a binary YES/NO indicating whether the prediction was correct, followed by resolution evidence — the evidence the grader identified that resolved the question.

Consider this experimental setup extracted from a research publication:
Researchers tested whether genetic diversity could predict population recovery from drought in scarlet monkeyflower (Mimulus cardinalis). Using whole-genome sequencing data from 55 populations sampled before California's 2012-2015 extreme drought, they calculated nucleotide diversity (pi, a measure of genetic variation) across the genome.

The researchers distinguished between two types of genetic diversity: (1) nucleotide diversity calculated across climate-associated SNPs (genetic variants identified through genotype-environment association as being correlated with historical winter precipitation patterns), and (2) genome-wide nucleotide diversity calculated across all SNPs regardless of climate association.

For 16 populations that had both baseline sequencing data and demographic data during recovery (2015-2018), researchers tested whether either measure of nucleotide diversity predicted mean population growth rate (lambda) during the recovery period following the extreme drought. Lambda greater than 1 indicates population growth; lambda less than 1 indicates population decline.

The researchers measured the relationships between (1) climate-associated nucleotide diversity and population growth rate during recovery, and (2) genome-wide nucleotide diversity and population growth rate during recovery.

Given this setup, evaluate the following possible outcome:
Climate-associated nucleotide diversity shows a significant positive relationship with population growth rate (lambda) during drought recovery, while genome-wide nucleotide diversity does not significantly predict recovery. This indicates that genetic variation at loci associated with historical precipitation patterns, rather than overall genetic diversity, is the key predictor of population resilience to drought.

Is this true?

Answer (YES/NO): NO